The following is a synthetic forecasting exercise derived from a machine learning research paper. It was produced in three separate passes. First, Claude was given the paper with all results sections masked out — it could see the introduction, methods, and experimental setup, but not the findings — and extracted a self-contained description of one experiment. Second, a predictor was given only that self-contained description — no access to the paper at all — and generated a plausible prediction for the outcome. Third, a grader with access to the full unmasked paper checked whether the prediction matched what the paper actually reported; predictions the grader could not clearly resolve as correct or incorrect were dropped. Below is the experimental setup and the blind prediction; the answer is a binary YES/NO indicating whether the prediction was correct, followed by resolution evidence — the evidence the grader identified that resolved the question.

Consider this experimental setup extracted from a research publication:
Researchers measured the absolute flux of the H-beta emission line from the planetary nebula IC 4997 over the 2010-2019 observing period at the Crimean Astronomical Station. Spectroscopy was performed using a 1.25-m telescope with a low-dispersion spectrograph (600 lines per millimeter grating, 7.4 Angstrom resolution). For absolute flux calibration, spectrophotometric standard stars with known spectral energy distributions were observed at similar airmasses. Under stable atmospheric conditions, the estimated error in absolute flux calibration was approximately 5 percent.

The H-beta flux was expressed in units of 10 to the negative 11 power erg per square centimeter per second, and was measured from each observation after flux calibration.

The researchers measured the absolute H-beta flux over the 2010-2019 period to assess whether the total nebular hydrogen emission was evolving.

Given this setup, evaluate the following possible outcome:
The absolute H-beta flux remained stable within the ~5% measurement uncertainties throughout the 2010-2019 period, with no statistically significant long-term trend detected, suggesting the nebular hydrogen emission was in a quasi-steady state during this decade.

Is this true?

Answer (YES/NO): NO